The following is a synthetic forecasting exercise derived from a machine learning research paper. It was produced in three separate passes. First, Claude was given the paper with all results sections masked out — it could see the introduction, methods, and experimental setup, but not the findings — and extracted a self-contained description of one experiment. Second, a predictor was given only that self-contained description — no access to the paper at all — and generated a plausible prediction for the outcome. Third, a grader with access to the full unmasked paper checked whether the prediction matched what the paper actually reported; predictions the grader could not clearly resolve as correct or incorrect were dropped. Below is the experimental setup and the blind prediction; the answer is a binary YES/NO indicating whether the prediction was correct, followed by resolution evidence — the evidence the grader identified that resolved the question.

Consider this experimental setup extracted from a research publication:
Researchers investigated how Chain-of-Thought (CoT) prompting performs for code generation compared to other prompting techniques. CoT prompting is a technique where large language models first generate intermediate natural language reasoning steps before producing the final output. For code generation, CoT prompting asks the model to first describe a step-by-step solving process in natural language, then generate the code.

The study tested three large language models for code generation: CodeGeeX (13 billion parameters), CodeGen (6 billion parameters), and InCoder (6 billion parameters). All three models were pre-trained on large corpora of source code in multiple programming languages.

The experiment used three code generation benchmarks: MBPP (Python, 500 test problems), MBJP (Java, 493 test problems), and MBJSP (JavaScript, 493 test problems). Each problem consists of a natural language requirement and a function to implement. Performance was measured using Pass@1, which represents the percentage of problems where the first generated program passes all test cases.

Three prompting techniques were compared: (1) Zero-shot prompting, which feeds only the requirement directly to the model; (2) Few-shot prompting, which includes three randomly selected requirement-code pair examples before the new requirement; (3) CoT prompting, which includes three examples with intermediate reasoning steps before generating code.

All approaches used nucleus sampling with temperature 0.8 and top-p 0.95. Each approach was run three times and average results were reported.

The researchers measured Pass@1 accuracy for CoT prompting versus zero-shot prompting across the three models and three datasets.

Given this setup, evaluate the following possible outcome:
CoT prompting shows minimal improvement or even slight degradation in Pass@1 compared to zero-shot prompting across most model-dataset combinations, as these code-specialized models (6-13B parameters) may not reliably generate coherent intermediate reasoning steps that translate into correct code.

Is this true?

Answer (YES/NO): NO